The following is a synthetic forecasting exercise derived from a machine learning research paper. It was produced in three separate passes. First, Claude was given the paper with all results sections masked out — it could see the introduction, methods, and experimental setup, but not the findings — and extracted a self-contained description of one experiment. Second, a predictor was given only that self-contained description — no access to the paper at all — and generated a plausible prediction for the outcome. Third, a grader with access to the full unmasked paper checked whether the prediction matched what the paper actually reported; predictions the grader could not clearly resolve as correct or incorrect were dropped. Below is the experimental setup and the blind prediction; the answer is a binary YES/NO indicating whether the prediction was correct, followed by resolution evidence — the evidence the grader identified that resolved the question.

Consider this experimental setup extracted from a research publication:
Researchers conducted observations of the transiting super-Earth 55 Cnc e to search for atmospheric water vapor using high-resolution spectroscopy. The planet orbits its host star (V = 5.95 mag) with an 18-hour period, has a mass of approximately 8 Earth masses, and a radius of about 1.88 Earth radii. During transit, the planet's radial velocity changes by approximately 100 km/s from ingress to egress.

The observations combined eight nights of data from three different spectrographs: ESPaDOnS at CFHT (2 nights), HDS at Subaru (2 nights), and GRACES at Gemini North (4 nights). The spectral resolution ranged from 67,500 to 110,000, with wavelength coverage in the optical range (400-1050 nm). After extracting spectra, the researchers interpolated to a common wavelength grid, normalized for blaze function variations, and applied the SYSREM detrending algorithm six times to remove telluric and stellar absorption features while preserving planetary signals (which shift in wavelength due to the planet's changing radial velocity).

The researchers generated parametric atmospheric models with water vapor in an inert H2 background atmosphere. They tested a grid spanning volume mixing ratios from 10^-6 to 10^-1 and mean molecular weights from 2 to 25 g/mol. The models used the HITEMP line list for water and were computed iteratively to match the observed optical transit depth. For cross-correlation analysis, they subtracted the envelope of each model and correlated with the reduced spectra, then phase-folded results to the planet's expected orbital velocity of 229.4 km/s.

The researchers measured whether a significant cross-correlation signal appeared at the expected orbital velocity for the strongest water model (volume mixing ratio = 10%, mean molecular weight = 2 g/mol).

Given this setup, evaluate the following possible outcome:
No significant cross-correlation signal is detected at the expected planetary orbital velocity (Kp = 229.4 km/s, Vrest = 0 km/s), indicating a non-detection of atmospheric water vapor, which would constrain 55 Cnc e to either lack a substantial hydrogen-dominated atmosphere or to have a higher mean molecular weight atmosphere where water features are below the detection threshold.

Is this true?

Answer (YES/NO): YES